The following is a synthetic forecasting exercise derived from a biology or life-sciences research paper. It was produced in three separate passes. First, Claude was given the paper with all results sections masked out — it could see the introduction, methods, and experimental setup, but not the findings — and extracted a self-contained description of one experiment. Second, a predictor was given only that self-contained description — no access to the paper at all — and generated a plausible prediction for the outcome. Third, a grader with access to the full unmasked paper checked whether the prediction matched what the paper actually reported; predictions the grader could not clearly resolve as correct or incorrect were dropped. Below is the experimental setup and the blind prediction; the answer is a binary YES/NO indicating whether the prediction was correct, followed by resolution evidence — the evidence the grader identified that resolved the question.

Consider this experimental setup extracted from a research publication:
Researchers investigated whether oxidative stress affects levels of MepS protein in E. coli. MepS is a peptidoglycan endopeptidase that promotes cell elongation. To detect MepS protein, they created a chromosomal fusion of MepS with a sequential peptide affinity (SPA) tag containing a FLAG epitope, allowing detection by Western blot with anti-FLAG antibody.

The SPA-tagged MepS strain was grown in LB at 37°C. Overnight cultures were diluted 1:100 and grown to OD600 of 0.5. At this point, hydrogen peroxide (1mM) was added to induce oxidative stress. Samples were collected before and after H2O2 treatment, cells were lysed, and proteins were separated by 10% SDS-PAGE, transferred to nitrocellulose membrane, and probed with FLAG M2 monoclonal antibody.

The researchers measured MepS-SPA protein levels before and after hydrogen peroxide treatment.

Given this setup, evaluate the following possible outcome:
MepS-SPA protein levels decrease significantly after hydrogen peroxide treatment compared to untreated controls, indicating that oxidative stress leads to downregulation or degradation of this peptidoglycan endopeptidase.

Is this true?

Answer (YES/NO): YES